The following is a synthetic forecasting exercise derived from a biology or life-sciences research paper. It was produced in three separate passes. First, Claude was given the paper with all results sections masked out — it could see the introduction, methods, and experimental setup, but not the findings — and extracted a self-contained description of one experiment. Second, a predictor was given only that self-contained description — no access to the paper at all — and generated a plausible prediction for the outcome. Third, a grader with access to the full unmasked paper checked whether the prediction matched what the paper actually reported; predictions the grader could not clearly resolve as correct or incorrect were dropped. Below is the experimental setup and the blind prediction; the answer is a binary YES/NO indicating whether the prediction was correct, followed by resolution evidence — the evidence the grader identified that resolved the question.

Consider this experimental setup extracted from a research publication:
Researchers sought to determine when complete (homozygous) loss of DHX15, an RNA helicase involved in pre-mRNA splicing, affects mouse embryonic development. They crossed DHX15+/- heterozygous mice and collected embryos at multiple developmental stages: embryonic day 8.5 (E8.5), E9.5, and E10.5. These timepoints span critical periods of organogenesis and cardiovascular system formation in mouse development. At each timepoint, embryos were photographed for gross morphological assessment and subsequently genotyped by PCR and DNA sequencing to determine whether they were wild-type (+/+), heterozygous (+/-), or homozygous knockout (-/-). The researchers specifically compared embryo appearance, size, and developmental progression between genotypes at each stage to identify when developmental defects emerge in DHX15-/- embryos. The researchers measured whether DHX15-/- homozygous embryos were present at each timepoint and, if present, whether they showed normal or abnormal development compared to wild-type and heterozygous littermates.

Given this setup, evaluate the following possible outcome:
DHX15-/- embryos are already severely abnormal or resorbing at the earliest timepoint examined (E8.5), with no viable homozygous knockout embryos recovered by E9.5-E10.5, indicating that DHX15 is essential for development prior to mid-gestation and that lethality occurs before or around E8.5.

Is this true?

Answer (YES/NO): NO